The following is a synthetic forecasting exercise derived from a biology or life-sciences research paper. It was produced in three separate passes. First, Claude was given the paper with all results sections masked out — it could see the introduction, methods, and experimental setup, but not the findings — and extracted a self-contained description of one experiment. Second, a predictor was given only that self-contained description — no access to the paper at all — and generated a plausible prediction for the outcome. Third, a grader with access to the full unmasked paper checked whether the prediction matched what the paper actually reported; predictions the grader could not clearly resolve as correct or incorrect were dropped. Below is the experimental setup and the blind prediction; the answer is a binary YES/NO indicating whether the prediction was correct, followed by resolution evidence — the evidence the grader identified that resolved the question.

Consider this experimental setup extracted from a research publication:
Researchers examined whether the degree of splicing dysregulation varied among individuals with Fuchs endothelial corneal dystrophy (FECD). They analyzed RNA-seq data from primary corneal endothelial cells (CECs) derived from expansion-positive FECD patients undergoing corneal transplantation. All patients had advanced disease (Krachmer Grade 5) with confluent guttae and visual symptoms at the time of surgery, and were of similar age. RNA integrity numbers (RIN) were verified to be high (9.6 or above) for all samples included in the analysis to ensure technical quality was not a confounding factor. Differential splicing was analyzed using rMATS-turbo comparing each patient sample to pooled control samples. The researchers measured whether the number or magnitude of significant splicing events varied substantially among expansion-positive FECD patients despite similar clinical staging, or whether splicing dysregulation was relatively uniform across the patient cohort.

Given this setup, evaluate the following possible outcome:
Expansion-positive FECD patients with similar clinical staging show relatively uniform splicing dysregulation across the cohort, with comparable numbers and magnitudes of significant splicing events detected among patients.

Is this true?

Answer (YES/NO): YES